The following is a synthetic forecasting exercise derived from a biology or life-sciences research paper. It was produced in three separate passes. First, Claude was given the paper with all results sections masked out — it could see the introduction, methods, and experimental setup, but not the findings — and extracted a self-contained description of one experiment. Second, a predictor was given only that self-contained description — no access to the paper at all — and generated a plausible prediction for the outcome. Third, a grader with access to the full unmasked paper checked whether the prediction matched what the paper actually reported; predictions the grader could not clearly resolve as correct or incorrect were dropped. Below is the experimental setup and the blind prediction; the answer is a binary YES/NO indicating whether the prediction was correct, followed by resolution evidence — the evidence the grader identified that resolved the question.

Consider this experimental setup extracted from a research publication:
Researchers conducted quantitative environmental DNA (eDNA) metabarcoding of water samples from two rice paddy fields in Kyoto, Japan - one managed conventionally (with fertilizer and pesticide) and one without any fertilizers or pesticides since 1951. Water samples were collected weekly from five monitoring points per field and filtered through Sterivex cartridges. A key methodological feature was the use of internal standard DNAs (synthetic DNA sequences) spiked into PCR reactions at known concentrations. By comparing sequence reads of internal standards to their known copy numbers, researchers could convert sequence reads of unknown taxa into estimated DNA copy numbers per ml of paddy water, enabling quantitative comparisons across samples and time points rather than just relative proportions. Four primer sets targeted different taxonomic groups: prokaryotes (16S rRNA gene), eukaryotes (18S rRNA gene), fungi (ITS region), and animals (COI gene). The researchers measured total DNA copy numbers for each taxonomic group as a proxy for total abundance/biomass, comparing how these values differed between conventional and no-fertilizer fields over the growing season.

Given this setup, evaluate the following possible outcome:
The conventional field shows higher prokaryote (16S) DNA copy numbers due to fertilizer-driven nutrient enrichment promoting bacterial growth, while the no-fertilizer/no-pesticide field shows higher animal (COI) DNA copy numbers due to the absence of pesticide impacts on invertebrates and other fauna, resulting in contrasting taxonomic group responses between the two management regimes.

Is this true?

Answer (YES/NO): NO